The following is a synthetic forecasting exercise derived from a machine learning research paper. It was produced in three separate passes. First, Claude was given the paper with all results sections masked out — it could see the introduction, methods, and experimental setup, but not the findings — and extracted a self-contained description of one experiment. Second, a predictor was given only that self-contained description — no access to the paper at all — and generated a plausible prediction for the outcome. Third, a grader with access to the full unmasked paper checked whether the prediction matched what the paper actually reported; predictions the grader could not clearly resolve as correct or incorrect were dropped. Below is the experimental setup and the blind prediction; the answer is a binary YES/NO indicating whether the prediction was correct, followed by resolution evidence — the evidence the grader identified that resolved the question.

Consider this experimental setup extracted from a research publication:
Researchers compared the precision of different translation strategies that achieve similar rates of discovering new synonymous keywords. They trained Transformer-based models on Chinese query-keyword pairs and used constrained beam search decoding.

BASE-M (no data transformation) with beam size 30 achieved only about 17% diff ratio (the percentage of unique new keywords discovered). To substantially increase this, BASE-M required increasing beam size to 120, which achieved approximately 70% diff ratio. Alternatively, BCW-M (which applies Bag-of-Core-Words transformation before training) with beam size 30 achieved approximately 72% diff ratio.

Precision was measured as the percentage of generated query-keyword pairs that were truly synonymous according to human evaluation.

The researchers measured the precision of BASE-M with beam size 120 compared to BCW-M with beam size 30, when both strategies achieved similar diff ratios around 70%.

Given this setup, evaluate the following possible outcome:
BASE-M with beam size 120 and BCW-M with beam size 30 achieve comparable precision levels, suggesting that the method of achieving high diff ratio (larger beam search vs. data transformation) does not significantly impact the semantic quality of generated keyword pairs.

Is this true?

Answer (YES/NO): NO